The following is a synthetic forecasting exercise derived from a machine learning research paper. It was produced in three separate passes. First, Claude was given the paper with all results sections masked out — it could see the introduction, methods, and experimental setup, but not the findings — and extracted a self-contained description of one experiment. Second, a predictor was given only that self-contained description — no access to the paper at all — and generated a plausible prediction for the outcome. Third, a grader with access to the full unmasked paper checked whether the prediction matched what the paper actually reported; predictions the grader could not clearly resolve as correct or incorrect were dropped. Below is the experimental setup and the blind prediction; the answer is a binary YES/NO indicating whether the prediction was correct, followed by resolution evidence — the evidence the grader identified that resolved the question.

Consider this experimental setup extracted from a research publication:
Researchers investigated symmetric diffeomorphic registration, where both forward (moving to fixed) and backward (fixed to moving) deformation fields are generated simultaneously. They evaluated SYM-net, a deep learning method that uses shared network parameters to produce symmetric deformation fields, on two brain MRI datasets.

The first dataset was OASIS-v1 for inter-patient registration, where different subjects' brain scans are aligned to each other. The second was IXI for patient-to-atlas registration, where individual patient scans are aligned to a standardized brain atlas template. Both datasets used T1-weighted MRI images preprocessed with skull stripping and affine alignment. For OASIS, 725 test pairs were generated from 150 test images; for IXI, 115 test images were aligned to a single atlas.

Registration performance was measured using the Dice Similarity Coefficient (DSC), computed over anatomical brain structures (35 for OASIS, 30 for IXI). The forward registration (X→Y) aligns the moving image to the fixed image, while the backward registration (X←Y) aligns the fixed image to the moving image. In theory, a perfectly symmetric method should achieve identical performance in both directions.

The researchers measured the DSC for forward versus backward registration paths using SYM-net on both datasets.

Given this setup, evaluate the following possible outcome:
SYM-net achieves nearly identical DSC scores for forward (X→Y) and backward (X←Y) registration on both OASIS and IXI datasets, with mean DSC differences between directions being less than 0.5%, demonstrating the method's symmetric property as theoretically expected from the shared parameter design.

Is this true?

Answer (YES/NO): NO